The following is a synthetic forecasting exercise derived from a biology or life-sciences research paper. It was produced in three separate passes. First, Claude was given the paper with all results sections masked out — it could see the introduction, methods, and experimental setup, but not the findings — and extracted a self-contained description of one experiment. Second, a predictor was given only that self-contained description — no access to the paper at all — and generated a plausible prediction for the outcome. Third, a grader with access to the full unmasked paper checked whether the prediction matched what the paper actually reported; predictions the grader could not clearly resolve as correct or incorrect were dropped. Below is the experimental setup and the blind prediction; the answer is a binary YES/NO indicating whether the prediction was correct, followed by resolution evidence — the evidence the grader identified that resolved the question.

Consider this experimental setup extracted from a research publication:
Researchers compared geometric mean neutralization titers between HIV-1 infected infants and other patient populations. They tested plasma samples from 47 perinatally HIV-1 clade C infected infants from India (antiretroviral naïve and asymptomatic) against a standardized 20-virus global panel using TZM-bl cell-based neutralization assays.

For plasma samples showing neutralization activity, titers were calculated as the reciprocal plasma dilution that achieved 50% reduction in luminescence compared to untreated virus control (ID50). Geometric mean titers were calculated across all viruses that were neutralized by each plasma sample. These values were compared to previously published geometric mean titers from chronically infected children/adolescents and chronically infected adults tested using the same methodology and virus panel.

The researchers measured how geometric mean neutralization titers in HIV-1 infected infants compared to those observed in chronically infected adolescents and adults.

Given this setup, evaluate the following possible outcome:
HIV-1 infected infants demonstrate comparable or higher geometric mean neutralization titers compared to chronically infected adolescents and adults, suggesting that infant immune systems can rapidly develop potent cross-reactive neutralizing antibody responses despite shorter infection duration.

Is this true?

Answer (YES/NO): NO